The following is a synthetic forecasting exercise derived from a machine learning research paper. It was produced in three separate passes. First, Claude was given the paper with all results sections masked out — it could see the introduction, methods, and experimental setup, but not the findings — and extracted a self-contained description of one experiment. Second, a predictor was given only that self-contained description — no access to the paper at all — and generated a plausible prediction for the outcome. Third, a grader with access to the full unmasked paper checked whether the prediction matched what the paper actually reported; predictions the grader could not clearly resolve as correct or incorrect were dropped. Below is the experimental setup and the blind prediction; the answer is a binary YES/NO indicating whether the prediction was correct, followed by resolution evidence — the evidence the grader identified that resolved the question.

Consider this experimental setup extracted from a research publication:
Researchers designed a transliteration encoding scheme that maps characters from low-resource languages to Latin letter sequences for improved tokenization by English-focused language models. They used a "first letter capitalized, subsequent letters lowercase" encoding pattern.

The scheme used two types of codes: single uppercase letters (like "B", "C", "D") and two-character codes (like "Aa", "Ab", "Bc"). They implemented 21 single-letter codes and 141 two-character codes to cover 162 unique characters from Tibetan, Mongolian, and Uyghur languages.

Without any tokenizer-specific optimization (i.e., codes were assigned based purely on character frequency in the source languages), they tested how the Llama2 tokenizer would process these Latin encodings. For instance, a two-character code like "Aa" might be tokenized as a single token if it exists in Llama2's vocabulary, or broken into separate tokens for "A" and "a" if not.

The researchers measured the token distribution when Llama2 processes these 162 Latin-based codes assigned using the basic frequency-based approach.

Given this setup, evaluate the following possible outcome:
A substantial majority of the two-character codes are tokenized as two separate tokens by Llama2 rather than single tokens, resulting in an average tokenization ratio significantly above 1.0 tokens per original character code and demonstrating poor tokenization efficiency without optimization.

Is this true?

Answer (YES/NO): NO